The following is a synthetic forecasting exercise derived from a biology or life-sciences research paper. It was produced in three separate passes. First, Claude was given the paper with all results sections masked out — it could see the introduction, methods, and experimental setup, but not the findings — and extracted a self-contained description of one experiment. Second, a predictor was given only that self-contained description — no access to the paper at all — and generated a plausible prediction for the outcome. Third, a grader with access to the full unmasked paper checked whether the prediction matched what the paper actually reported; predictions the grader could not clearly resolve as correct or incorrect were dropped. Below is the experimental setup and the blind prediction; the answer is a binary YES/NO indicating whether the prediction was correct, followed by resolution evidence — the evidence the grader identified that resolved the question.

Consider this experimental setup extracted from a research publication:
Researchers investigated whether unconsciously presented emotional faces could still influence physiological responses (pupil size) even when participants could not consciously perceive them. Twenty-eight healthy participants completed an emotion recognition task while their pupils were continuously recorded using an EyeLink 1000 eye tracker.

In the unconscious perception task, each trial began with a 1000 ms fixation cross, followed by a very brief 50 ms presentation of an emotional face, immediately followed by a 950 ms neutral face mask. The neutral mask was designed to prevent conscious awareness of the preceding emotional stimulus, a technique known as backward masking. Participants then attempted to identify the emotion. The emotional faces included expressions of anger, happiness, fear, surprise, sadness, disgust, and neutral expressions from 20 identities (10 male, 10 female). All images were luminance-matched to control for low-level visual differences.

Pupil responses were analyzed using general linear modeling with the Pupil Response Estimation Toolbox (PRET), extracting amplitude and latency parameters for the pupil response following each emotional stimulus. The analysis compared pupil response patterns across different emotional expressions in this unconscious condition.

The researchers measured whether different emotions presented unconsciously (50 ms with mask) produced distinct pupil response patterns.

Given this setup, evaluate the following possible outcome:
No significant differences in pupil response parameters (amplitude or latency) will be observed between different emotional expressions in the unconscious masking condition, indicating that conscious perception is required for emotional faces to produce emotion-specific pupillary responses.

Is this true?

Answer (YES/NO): NO